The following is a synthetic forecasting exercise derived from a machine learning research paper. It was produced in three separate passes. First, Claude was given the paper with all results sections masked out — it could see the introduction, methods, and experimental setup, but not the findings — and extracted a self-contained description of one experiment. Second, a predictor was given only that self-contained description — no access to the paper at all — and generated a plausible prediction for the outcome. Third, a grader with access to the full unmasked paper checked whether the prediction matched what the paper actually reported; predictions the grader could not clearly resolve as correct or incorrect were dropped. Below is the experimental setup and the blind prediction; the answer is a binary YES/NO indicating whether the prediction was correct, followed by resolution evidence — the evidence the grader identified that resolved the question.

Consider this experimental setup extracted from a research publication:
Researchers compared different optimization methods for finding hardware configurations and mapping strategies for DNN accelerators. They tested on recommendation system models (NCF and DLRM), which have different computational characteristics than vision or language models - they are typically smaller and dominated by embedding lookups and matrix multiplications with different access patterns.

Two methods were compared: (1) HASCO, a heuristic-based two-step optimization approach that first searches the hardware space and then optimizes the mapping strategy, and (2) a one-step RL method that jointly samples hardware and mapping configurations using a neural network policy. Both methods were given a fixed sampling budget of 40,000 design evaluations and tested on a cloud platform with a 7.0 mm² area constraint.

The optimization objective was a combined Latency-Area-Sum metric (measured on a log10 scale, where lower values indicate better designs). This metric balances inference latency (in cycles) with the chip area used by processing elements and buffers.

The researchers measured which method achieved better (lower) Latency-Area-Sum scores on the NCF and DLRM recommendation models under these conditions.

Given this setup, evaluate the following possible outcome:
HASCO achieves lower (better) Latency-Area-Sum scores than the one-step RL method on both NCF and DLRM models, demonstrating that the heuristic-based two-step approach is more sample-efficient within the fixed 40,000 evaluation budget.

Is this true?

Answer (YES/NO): YES